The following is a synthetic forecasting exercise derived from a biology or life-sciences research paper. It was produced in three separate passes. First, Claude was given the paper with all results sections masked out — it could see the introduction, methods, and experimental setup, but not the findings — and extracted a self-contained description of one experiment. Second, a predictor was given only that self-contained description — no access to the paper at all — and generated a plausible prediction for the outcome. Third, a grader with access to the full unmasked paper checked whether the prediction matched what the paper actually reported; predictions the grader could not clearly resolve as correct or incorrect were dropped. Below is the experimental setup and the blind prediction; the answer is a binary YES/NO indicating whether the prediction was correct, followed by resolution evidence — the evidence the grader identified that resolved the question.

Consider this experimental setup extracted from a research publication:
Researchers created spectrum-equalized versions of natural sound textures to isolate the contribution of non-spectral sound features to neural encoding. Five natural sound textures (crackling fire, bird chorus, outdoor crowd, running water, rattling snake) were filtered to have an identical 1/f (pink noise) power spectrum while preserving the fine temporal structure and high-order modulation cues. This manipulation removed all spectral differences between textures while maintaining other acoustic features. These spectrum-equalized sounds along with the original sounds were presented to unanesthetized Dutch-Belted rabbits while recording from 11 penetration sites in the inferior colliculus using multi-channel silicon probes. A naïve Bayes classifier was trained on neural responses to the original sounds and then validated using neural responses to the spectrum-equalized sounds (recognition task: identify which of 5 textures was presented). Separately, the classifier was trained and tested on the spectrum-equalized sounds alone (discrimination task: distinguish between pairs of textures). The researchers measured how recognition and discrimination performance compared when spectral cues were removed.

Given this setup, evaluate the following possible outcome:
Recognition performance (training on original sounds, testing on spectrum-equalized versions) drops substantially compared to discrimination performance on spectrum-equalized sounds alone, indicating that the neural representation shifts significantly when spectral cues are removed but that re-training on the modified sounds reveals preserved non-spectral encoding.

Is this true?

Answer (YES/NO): YES